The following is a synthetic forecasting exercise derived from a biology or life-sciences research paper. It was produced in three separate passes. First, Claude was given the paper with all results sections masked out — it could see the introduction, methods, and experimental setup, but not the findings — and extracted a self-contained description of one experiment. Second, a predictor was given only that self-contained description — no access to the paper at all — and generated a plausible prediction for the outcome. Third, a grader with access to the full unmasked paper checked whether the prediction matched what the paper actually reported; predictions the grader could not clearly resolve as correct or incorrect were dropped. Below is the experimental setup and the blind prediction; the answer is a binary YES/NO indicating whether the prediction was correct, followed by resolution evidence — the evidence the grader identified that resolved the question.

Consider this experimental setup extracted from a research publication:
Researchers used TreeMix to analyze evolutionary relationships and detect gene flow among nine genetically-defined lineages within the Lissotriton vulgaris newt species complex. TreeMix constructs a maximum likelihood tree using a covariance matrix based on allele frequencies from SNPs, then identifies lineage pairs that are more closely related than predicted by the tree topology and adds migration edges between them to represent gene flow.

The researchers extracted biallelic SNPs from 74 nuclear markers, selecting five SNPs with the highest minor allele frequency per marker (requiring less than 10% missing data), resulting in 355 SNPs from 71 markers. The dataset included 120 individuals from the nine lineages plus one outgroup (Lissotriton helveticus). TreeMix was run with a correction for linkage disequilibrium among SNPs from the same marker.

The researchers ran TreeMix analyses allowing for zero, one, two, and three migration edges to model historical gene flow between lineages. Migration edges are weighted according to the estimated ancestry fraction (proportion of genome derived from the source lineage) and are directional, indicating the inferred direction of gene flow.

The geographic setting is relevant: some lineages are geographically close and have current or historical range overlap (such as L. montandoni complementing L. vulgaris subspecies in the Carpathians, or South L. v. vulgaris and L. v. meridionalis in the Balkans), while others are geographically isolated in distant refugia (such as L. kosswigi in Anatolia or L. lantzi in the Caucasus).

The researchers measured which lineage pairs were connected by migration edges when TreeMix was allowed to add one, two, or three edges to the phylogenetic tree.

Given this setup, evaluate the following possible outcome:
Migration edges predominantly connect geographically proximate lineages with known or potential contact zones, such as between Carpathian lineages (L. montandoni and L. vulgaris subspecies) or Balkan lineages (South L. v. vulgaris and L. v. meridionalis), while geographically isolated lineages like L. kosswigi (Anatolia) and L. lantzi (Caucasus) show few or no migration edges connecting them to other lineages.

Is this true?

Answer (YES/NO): YES